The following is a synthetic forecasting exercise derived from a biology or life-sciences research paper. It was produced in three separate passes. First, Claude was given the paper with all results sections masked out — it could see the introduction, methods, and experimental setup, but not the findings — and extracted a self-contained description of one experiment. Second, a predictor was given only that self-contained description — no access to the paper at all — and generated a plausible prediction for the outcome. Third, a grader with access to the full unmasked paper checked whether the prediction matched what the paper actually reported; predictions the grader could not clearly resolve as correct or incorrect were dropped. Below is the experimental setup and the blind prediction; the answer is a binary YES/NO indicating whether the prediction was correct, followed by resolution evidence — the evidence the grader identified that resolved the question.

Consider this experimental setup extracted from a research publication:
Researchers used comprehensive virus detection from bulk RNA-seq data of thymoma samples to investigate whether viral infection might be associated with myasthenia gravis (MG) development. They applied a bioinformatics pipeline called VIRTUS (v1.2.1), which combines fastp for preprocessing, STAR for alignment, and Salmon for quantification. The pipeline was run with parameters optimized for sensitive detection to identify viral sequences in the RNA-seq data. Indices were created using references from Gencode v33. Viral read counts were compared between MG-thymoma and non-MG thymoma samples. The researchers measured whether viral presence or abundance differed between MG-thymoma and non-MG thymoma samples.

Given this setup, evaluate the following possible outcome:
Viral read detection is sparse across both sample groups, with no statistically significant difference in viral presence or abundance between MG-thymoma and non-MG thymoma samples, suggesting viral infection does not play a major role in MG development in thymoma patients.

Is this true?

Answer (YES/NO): YES